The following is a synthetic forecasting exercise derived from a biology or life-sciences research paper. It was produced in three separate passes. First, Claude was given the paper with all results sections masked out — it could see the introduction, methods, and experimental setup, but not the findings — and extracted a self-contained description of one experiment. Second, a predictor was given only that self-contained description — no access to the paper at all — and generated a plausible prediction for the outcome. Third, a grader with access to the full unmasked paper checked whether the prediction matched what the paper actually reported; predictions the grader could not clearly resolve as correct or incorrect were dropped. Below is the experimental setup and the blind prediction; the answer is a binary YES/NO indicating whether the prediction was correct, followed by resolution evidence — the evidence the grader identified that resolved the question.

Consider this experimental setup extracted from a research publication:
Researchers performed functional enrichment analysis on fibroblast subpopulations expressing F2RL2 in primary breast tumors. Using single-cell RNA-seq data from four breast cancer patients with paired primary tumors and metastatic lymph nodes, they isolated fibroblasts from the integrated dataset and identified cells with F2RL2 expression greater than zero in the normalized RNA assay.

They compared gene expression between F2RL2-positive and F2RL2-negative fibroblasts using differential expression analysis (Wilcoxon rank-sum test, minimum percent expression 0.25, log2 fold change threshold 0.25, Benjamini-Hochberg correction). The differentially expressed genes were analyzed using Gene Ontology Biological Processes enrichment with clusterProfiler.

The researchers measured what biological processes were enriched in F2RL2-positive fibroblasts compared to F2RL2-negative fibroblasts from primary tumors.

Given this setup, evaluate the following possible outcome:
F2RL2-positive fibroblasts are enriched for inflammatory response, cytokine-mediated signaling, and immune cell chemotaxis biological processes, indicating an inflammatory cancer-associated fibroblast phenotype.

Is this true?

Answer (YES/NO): NO